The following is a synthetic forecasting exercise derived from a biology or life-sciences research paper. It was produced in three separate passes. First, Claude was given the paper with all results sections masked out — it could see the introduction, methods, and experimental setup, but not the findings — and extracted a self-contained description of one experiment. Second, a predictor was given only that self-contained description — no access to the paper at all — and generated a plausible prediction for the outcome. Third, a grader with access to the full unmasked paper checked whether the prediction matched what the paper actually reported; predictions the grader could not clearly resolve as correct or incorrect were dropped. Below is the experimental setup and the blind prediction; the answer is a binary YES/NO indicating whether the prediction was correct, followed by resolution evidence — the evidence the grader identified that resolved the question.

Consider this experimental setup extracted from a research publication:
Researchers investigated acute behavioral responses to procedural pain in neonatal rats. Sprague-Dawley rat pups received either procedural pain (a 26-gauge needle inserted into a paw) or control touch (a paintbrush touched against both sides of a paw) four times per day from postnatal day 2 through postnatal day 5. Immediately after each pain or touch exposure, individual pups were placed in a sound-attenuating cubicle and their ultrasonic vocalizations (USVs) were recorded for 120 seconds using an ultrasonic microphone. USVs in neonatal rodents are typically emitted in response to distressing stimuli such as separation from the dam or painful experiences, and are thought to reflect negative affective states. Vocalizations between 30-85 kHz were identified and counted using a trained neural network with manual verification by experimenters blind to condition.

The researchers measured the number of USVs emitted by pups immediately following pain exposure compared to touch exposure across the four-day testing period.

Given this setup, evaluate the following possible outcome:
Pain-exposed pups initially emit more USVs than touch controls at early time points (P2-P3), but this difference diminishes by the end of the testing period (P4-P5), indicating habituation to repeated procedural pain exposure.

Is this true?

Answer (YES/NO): NO